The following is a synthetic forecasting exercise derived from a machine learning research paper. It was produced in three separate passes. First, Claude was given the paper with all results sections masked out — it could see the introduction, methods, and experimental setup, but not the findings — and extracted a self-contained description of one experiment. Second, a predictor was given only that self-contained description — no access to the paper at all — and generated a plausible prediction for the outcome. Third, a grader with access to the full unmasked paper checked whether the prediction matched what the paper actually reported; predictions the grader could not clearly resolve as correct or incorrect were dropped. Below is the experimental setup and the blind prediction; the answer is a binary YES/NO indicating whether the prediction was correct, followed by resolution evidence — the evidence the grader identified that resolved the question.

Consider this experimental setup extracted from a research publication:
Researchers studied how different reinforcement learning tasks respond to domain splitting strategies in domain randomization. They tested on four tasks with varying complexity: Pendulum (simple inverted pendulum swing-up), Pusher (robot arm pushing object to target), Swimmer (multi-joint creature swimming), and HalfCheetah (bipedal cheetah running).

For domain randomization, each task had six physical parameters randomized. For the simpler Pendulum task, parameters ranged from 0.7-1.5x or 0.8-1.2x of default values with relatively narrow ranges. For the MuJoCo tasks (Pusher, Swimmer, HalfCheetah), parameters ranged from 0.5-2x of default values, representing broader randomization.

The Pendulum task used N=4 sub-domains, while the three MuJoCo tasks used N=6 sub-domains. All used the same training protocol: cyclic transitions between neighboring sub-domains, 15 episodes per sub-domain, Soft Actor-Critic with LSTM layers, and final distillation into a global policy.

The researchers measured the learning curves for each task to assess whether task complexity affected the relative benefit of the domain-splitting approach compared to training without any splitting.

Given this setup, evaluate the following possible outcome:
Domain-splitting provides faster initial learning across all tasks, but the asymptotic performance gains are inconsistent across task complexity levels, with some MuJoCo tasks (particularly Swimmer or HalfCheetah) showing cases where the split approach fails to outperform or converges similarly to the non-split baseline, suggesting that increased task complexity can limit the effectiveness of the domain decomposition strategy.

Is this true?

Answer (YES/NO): NO